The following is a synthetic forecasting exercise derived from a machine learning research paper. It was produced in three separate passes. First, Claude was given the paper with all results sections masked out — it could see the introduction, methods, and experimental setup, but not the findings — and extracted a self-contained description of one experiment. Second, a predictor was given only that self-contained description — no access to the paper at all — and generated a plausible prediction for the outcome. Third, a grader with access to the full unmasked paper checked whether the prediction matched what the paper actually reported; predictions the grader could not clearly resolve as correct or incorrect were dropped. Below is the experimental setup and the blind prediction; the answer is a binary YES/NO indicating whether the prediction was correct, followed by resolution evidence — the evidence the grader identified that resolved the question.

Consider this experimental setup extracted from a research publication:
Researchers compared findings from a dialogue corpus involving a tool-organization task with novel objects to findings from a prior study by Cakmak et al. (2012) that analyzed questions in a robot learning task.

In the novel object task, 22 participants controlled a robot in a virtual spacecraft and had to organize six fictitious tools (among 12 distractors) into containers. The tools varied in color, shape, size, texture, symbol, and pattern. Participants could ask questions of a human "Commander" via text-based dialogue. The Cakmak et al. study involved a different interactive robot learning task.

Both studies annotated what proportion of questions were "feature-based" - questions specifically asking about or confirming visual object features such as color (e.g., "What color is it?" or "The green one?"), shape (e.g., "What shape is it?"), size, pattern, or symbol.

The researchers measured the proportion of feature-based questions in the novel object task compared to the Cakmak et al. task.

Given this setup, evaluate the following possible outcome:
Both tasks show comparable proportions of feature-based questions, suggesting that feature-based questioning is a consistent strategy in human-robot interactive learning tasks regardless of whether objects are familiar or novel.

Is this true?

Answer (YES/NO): NO